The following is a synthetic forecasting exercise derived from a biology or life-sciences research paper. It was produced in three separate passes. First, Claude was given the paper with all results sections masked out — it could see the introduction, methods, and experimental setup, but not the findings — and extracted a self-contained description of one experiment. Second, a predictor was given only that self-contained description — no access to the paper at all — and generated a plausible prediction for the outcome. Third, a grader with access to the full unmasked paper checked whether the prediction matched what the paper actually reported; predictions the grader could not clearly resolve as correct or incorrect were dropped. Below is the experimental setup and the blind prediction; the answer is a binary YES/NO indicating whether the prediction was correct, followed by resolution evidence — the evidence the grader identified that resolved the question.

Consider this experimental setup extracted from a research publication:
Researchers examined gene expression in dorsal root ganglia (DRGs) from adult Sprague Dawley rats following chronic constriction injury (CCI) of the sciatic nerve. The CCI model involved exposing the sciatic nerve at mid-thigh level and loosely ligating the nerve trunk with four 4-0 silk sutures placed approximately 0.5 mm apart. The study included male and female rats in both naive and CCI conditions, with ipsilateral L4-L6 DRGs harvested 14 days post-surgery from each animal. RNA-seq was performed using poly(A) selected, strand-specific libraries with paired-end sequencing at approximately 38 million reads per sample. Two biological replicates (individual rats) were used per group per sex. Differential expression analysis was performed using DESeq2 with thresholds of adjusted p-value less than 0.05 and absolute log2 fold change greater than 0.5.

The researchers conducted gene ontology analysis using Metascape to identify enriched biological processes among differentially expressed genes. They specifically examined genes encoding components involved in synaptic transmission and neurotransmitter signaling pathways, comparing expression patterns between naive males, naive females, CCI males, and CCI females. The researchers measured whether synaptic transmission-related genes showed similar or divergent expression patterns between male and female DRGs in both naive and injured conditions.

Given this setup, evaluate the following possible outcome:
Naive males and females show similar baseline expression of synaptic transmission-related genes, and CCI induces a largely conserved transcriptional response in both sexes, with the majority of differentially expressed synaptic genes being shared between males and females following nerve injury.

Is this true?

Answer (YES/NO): NO